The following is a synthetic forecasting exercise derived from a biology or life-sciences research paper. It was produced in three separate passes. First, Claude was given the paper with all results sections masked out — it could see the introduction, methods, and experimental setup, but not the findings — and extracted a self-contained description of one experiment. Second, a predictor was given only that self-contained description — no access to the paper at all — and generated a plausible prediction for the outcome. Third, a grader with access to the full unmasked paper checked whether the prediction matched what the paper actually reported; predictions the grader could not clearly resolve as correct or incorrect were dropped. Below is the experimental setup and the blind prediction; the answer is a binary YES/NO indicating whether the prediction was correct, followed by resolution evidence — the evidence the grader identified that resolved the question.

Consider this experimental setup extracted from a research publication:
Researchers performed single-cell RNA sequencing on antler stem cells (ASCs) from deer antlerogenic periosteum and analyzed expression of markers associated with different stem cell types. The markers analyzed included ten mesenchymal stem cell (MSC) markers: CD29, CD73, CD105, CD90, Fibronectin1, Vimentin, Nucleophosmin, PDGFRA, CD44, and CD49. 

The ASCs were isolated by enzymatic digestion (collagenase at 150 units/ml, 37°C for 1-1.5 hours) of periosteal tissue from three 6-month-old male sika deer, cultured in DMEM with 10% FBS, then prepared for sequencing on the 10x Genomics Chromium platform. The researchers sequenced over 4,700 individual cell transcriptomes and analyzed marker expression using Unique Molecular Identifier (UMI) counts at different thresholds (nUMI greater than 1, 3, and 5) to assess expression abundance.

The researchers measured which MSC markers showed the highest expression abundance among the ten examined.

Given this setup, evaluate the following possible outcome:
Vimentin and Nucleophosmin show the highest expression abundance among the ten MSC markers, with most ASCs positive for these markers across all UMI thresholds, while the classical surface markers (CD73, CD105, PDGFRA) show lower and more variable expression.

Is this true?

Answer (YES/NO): NO